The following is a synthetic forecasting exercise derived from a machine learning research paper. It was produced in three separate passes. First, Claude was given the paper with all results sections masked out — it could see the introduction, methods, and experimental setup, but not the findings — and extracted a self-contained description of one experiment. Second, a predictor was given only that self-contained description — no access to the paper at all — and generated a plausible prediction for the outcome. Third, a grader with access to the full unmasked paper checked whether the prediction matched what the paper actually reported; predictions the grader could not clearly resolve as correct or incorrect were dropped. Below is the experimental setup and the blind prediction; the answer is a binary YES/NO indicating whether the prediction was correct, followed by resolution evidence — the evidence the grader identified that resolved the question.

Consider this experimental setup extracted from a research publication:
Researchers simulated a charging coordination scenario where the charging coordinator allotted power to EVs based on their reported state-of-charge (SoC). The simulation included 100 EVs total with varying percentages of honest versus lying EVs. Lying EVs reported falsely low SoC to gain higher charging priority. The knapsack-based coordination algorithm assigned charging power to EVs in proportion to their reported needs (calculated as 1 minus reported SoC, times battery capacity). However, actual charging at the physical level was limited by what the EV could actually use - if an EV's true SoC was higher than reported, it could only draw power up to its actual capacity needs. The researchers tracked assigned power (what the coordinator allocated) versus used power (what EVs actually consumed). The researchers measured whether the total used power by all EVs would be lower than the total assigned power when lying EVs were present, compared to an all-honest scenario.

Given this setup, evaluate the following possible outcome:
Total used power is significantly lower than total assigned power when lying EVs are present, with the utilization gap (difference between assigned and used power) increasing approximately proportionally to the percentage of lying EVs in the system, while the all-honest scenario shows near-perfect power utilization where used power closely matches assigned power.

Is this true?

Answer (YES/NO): NO